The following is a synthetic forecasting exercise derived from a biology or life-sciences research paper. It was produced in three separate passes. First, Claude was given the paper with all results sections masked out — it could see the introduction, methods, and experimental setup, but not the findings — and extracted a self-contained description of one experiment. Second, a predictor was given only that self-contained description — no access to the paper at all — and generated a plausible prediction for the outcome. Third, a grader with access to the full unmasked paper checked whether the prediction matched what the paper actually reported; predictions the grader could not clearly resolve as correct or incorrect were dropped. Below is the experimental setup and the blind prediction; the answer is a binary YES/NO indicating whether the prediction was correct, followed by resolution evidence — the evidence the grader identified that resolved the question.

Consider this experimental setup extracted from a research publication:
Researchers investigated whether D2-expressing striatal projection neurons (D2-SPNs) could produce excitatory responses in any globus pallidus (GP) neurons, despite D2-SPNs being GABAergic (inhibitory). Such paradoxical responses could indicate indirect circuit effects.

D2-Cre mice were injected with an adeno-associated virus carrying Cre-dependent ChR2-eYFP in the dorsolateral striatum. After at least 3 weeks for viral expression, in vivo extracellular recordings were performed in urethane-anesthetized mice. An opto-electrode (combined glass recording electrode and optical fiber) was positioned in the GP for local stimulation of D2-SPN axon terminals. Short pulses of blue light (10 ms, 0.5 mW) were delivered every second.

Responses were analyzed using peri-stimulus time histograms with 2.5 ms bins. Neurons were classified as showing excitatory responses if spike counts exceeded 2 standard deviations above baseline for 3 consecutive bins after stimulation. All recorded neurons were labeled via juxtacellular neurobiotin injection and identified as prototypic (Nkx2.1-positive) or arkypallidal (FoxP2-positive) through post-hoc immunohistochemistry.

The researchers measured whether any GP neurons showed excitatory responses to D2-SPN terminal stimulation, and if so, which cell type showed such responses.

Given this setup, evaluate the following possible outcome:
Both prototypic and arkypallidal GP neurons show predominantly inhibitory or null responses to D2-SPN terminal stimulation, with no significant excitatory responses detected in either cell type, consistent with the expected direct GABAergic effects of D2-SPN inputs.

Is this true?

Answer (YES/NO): NO